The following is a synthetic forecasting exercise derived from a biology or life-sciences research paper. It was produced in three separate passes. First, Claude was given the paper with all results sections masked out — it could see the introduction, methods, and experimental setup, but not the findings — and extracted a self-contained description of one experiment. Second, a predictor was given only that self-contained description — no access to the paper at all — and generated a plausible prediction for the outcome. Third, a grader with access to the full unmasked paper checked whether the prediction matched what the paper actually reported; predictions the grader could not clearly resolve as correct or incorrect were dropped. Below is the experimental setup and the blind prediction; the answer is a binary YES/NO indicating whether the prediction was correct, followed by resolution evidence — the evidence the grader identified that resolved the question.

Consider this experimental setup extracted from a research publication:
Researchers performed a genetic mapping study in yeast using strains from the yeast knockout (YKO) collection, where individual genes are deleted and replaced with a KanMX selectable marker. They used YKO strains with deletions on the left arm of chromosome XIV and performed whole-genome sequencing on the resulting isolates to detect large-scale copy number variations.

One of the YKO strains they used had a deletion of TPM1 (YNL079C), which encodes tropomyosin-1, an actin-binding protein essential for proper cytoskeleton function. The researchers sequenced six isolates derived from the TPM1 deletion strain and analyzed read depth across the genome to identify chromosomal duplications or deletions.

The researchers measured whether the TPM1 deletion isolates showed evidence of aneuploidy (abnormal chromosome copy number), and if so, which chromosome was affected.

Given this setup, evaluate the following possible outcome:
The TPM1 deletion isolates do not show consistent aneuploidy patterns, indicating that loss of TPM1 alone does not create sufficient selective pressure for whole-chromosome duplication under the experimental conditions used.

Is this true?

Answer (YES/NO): NO